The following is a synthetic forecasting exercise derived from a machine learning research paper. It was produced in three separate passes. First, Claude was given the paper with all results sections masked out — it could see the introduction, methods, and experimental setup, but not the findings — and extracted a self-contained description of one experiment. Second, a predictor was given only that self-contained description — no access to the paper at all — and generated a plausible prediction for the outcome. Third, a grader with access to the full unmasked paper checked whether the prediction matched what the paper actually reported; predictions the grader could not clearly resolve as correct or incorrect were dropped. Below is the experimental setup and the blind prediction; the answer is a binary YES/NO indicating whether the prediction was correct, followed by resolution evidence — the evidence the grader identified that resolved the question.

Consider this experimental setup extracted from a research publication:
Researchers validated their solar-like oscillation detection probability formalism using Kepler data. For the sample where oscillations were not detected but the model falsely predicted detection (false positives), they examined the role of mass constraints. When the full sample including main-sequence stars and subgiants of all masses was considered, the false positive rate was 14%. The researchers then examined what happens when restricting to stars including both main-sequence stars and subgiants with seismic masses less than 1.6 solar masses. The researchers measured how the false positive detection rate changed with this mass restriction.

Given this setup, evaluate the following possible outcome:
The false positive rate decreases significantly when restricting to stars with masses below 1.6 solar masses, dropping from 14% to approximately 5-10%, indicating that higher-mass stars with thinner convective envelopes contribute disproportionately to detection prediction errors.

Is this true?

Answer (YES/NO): YES